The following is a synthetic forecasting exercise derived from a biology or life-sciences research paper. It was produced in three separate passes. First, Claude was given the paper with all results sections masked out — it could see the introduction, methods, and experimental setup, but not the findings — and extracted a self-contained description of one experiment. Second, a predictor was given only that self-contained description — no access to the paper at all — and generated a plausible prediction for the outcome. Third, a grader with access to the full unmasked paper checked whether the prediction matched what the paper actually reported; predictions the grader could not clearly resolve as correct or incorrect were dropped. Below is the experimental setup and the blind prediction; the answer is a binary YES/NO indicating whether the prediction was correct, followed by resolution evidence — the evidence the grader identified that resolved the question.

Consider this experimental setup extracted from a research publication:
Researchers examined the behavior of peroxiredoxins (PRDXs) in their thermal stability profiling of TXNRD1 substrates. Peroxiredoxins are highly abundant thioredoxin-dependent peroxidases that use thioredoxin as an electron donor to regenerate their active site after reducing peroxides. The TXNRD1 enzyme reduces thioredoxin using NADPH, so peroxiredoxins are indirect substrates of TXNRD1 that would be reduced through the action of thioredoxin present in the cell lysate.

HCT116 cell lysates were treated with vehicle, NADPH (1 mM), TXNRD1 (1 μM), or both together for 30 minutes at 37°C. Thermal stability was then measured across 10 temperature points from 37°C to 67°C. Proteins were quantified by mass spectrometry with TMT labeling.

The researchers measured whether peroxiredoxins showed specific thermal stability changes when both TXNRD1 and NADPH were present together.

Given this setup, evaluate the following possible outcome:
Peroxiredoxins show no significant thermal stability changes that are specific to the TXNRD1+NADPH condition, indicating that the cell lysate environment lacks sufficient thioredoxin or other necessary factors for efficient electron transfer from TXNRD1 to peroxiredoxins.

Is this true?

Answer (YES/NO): NO